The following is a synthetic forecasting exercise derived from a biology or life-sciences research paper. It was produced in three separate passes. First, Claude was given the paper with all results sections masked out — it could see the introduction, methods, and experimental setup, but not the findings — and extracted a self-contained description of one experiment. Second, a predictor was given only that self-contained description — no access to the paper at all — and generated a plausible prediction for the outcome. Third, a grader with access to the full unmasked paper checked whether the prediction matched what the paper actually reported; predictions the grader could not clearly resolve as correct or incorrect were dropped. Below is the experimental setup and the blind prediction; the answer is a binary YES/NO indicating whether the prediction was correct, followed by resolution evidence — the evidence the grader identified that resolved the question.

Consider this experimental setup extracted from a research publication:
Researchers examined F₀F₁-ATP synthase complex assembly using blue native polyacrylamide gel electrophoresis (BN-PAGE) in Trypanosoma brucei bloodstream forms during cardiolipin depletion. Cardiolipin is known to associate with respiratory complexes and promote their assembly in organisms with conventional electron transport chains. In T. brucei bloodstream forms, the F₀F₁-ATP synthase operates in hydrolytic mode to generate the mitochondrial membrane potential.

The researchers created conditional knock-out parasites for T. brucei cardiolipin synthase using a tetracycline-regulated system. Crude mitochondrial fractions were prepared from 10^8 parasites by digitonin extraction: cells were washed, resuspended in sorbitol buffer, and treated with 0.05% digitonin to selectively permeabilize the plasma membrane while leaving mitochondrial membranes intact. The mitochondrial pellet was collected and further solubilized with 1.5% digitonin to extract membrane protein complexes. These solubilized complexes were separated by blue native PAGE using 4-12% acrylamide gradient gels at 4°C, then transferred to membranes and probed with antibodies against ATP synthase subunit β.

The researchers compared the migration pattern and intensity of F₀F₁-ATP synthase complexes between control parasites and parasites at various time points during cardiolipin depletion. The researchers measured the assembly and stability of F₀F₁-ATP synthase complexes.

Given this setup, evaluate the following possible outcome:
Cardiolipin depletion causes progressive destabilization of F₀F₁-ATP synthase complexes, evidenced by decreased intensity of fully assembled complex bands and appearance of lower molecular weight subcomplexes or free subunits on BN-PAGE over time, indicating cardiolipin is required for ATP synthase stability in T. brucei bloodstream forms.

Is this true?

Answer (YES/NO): YES